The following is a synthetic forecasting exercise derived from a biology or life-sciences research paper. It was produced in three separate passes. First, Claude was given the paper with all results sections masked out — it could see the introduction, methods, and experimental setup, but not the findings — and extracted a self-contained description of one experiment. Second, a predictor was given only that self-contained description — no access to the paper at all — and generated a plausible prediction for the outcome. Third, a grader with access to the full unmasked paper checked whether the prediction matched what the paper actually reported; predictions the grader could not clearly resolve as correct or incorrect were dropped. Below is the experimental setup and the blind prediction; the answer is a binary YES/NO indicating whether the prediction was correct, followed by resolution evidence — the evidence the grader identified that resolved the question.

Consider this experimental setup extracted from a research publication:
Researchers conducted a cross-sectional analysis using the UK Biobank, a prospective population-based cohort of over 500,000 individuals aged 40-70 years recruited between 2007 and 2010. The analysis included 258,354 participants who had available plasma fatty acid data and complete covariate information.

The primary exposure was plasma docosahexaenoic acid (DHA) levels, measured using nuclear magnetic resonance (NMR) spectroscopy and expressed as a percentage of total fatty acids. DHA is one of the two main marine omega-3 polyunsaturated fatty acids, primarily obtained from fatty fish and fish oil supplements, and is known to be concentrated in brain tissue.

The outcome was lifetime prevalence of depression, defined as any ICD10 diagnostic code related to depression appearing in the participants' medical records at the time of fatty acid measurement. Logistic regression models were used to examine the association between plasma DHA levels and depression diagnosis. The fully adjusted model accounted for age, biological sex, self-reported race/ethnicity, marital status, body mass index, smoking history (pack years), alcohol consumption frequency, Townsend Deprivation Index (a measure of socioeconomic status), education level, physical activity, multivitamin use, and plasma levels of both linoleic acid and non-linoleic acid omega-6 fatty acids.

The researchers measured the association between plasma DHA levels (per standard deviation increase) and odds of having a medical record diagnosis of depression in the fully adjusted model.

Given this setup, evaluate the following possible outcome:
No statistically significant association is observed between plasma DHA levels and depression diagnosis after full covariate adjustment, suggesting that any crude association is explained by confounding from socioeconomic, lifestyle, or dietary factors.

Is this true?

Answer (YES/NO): NO